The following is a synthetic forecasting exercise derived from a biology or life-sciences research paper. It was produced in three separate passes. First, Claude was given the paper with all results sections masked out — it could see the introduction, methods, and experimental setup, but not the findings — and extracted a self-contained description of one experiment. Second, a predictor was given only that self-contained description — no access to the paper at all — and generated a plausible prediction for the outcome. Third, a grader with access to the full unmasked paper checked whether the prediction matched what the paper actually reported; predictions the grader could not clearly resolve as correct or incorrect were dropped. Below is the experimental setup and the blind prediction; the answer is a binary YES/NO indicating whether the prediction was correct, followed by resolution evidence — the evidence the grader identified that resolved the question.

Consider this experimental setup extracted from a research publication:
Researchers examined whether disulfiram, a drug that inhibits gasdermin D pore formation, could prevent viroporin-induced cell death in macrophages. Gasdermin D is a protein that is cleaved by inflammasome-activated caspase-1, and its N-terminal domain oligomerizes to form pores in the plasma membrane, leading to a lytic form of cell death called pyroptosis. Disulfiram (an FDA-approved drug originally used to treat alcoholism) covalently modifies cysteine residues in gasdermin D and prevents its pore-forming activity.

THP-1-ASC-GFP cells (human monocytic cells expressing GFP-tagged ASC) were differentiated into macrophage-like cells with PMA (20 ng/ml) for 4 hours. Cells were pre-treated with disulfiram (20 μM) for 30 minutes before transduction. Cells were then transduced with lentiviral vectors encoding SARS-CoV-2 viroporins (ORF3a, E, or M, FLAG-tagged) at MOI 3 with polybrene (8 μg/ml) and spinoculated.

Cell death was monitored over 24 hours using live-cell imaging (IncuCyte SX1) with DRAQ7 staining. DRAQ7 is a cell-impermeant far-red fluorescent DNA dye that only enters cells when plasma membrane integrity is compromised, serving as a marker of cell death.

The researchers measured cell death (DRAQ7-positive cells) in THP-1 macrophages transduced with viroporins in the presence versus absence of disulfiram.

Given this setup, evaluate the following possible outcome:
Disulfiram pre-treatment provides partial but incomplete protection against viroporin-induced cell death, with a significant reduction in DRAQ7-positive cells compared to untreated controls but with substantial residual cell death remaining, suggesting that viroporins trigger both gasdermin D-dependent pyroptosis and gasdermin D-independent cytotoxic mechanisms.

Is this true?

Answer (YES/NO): NO